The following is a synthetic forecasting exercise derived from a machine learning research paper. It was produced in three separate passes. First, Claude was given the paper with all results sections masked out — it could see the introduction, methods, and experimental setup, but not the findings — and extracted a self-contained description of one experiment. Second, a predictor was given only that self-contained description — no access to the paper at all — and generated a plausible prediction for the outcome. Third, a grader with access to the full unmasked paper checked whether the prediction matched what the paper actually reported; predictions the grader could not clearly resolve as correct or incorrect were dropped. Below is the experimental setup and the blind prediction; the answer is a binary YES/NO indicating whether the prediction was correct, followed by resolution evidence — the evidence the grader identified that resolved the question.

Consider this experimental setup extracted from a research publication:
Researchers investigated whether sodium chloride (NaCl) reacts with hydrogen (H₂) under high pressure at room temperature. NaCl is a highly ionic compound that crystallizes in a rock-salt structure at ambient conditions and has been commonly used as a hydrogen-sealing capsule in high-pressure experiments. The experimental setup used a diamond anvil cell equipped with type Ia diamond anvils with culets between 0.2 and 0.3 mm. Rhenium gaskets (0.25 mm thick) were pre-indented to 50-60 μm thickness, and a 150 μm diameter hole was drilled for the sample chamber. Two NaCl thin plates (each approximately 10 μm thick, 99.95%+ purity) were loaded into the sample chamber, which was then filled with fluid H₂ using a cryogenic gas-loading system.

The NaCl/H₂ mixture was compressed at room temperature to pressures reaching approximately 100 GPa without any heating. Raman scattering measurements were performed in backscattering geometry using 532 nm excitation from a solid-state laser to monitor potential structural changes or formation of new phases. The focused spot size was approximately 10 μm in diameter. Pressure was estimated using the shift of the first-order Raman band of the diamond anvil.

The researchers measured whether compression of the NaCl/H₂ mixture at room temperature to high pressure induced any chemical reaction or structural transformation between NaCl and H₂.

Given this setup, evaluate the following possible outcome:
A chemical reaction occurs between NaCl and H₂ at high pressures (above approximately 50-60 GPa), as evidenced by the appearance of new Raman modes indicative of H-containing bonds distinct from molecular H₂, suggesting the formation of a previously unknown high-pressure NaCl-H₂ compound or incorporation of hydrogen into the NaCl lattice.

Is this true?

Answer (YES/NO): NO